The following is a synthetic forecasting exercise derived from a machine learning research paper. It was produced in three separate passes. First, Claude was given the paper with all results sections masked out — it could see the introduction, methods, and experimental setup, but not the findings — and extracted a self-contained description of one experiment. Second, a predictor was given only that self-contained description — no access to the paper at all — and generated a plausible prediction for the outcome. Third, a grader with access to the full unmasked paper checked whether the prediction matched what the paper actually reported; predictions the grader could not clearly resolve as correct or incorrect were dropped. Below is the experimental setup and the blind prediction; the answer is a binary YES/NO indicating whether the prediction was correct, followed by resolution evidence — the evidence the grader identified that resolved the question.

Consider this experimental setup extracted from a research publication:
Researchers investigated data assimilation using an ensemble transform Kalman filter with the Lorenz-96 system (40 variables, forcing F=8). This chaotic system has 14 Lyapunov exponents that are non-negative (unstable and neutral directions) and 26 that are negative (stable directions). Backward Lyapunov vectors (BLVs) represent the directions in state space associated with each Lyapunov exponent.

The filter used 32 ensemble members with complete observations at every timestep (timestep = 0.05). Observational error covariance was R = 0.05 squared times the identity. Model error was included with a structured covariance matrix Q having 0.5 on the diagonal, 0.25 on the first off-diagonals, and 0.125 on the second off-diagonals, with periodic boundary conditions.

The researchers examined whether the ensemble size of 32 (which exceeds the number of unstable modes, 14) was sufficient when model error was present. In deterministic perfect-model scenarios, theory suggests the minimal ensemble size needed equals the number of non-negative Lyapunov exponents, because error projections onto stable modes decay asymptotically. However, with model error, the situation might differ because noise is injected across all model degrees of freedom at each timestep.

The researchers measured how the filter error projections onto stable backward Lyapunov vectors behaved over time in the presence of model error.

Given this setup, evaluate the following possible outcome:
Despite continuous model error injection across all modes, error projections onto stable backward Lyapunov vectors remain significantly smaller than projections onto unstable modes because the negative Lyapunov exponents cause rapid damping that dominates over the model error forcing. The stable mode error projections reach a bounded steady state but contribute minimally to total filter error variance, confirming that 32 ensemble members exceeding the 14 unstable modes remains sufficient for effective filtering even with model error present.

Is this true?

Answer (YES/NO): NO